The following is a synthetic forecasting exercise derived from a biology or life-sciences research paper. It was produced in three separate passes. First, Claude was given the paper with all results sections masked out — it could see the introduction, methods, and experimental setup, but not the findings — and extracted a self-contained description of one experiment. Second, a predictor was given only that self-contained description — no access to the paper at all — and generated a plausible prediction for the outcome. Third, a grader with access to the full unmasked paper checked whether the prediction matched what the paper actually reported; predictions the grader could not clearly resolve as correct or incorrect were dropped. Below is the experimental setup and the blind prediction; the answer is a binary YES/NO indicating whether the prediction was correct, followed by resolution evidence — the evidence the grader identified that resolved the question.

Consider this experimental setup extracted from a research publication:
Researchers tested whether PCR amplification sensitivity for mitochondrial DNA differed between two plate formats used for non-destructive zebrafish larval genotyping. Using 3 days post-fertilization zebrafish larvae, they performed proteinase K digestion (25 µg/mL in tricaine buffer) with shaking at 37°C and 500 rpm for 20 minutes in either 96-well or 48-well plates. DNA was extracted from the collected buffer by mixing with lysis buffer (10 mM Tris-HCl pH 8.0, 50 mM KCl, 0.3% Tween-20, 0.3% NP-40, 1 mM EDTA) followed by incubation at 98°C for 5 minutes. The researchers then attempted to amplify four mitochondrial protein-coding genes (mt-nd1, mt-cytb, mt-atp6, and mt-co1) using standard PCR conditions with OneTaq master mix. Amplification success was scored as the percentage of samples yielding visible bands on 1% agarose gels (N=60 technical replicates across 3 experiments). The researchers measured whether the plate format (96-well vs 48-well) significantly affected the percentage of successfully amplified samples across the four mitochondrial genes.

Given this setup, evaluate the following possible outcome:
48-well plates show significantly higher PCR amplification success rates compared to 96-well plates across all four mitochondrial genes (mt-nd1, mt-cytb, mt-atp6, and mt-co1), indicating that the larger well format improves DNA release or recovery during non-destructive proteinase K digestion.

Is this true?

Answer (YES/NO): NO